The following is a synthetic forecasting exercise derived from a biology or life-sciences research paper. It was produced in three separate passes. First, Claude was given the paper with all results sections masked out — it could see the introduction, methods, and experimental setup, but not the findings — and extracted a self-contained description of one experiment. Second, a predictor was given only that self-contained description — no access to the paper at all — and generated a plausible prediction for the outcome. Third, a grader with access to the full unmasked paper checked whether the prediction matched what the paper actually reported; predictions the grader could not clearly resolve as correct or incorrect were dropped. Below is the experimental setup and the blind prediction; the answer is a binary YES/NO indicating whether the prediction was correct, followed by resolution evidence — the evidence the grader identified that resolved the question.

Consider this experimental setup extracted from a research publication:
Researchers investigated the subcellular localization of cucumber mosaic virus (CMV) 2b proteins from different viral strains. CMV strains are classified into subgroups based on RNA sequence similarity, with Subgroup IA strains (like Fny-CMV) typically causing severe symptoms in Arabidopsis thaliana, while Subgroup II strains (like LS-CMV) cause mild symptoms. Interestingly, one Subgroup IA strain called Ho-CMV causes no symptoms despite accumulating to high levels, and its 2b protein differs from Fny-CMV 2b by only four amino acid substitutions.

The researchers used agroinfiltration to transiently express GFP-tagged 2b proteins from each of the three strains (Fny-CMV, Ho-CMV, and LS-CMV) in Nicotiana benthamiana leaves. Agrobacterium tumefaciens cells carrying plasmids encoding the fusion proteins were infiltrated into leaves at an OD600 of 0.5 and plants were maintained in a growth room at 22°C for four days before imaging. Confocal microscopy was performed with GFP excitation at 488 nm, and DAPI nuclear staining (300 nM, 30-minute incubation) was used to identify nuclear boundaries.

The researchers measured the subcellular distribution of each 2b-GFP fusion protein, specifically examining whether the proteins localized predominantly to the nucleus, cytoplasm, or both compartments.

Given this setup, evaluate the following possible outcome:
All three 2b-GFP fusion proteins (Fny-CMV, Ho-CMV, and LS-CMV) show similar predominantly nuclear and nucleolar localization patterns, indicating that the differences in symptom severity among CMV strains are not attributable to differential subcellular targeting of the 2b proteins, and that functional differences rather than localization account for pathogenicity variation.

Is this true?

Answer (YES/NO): NO